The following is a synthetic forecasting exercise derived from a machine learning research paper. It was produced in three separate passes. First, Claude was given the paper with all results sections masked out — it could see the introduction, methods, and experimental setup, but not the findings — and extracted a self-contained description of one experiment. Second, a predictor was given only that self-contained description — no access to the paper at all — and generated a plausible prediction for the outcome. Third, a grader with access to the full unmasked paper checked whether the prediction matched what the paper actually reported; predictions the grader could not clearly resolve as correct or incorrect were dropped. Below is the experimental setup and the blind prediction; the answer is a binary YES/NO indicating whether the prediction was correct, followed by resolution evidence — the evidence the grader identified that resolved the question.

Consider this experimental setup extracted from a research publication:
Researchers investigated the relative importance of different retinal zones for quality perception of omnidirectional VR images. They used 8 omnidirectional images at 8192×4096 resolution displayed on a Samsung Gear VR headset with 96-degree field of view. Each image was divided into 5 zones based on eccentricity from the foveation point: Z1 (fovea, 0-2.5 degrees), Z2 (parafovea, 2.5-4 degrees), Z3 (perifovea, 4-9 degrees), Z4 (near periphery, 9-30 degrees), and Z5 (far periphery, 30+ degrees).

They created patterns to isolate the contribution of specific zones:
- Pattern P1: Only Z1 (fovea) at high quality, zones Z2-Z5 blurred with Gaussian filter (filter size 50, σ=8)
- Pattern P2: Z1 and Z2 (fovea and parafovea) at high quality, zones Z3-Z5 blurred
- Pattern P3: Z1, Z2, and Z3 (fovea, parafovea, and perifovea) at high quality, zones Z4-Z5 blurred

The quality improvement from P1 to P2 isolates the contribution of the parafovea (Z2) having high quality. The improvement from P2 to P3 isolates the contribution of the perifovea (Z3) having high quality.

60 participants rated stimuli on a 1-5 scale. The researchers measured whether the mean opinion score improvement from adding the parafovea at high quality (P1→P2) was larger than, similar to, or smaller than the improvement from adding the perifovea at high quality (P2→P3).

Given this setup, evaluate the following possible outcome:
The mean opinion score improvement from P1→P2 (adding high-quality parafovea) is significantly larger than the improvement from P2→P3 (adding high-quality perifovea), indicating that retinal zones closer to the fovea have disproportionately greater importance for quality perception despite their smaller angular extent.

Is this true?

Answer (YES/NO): YES